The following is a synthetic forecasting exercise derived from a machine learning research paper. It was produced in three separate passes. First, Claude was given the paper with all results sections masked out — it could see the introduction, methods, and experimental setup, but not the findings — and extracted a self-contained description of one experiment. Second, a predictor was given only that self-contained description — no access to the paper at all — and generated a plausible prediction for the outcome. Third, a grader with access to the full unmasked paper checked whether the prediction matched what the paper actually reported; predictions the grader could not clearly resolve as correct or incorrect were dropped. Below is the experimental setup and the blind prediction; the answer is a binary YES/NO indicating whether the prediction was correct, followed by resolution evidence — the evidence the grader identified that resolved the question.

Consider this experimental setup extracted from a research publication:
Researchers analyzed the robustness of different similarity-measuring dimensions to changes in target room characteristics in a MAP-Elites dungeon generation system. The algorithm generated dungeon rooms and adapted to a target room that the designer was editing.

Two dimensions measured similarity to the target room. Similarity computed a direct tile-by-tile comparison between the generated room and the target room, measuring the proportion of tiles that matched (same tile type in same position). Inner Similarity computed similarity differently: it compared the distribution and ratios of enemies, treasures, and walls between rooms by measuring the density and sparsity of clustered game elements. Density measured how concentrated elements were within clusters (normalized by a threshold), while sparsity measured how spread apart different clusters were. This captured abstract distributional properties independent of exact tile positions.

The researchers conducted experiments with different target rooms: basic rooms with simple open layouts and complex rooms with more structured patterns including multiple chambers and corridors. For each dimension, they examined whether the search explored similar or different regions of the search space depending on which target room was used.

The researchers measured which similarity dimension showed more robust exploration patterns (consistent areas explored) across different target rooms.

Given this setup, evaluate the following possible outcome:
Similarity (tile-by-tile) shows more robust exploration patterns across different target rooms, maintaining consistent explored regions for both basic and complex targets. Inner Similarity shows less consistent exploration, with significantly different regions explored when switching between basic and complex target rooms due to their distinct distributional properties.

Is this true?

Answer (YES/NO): NO